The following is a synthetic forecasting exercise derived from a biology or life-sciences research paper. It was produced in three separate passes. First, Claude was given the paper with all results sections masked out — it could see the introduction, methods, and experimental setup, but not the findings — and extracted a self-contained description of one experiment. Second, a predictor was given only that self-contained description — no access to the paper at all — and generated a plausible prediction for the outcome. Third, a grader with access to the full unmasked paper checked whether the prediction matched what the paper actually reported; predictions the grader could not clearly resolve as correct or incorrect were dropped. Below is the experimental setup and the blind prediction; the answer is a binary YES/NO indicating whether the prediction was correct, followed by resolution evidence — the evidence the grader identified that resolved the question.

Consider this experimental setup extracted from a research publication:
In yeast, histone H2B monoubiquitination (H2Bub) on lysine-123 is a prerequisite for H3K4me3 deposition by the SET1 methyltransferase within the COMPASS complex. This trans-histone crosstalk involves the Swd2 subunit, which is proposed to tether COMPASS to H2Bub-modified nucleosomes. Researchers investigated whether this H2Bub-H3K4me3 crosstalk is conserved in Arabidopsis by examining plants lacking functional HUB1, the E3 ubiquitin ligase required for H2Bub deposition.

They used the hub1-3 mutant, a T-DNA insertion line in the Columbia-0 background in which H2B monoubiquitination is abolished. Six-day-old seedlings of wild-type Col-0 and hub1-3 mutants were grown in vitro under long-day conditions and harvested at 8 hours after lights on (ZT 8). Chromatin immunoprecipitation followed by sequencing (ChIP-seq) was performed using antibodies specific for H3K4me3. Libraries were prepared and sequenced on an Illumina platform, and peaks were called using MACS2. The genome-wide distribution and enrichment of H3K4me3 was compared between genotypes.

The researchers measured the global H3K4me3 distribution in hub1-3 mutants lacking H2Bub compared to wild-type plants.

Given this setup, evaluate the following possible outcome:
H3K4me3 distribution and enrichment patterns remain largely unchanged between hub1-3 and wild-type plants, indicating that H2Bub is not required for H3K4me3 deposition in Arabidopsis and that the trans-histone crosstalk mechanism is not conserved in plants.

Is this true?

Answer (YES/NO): YES